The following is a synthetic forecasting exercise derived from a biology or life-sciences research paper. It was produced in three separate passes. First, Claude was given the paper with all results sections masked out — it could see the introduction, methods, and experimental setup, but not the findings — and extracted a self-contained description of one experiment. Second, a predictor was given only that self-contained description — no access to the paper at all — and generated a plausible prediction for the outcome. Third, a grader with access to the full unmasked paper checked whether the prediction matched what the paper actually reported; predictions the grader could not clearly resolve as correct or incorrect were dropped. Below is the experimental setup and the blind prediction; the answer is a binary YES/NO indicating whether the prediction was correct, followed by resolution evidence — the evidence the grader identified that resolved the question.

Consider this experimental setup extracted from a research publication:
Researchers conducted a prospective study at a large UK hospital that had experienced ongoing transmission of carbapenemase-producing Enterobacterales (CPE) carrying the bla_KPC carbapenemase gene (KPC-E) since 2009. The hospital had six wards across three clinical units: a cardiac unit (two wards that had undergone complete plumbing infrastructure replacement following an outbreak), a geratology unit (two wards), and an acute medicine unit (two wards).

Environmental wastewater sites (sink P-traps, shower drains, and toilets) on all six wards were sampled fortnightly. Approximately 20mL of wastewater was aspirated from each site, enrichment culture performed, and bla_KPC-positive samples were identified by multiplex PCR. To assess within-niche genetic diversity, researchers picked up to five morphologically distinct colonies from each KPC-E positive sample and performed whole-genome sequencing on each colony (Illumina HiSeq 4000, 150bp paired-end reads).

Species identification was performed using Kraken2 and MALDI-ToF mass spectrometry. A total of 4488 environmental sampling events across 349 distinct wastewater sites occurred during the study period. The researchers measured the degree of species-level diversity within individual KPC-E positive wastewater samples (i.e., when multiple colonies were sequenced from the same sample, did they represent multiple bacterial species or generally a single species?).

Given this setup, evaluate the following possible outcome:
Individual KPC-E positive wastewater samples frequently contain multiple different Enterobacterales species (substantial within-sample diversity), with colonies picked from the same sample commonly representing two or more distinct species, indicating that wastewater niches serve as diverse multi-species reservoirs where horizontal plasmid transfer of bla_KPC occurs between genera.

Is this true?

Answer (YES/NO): NO